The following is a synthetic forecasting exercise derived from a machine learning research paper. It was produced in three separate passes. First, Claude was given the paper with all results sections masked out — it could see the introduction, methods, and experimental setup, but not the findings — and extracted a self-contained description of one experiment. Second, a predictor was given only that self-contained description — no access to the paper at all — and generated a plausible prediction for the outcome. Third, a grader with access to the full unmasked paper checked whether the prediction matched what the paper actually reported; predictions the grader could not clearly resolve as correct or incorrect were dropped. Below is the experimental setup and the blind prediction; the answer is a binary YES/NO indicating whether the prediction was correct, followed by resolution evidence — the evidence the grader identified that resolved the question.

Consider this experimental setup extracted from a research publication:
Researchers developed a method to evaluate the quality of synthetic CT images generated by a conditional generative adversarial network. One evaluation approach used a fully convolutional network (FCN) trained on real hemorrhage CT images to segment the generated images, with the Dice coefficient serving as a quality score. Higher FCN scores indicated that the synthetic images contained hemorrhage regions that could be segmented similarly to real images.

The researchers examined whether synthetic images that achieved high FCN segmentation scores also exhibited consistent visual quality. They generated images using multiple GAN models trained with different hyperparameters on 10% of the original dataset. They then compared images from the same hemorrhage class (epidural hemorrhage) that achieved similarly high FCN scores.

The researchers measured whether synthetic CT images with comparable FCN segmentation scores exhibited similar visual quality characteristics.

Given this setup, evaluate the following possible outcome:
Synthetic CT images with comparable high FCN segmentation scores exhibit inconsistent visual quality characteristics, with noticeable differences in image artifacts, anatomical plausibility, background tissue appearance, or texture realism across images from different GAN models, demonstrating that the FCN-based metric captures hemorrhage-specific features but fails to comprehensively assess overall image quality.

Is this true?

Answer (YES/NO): YES